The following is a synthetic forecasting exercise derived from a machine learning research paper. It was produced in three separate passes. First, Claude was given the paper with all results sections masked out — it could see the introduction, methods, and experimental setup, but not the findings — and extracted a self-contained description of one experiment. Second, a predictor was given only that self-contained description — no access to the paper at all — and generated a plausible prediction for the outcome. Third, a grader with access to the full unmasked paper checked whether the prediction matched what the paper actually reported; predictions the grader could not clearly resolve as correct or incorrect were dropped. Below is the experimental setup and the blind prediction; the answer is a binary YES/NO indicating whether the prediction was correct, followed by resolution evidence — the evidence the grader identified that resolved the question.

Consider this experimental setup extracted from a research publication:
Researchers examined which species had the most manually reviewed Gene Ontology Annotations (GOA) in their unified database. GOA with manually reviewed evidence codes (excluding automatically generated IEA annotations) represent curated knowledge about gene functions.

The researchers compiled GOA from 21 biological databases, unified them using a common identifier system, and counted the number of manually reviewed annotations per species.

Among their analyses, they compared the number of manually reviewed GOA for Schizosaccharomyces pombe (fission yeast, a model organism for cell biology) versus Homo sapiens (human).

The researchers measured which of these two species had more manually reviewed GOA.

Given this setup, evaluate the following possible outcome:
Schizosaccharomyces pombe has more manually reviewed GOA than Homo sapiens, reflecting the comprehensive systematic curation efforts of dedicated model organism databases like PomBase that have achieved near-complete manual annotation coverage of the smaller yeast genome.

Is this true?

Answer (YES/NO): YES